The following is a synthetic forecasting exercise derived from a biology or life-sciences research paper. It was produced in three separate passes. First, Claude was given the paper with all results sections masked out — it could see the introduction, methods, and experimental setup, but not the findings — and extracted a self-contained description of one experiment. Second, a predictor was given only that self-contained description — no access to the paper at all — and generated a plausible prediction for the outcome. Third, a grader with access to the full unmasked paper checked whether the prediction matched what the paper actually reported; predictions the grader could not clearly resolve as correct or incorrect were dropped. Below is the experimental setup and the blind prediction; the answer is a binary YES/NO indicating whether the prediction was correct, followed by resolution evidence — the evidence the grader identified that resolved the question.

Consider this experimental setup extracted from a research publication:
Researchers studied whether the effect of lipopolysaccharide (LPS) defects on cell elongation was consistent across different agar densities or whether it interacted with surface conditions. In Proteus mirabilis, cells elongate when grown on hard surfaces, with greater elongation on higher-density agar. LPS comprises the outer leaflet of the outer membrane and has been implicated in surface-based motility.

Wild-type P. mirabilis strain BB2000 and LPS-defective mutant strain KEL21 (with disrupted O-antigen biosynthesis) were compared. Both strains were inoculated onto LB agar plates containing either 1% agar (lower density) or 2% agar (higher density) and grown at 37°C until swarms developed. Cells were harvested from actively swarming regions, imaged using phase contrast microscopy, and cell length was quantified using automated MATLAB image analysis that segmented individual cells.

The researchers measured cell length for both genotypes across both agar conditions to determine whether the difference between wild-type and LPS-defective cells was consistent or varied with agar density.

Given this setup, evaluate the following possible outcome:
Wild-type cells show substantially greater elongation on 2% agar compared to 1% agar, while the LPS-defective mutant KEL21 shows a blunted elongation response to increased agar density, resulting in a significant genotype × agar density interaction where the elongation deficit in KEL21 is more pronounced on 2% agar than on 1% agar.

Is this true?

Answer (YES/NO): NO